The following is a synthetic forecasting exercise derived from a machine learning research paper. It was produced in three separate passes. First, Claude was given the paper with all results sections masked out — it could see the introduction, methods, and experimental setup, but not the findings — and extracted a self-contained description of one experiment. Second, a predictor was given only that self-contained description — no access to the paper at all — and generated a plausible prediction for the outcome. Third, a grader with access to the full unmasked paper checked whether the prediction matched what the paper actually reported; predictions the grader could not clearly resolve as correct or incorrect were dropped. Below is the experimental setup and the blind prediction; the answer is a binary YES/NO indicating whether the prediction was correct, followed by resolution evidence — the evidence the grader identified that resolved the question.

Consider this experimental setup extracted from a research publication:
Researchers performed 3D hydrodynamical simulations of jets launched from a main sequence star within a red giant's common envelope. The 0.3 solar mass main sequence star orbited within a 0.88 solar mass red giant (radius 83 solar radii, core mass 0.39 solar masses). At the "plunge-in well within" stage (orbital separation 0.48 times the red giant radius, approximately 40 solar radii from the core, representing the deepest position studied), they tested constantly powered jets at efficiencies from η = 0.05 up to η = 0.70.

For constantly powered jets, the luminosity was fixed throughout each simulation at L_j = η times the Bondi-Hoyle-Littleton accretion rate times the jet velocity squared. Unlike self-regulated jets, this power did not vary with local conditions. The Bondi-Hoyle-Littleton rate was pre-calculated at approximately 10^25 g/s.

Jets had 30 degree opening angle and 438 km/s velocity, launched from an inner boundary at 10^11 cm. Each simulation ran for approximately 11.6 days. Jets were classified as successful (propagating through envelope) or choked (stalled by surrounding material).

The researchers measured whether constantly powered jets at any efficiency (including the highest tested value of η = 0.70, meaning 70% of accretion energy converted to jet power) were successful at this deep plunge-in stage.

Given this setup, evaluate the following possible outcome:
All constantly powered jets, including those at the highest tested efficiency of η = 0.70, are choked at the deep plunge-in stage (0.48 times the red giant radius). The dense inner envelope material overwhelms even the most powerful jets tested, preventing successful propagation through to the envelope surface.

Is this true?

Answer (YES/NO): YES